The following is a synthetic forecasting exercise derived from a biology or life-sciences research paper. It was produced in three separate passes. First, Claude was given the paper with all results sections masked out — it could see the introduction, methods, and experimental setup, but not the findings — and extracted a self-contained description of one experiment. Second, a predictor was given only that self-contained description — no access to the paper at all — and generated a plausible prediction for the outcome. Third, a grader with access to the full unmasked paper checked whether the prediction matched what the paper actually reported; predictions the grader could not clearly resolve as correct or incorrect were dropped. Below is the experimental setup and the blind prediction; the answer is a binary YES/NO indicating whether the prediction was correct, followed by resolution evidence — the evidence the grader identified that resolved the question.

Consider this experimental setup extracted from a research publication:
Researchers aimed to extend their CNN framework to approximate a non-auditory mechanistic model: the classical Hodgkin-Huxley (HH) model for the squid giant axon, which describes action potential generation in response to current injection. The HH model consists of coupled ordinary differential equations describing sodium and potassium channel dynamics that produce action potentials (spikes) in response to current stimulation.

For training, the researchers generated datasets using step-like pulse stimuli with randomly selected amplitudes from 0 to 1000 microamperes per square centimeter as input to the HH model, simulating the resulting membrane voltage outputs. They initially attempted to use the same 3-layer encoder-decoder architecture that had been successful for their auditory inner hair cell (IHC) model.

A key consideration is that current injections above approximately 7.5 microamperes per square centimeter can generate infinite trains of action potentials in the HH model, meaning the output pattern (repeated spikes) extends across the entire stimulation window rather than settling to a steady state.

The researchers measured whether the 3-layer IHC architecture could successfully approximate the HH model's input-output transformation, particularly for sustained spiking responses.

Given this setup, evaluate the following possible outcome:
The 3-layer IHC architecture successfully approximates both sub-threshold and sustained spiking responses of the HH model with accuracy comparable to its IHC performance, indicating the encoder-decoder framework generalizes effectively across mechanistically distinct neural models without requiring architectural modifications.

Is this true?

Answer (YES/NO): NO